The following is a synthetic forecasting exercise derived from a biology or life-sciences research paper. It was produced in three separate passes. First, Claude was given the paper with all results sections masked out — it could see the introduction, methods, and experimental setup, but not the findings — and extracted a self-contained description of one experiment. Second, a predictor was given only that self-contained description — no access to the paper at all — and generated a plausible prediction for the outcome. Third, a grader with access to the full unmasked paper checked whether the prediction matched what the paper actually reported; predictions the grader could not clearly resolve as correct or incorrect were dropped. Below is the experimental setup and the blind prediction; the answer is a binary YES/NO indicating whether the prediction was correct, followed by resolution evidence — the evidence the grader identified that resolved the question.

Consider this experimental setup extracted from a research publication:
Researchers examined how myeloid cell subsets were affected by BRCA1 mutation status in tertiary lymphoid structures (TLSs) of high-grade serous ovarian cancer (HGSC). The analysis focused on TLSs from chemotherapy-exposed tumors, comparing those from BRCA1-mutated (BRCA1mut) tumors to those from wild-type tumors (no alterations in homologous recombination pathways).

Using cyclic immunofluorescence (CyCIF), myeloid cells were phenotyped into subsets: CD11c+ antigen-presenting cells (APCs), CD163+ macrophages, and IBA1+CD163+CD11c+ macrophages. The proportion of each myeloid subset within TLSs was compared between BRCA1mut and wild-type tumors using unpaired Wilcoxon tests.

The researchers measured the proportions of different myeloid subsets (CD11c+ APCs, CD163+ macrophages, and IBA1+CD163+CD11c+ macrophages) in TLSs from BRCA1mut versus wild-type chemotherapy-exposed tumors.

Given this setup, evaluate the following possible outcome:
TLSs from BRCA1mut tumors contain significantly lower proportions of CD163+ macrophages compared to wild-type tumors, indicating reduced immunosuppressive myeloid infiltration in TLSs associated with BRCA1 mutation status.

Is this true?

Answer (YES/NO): YES